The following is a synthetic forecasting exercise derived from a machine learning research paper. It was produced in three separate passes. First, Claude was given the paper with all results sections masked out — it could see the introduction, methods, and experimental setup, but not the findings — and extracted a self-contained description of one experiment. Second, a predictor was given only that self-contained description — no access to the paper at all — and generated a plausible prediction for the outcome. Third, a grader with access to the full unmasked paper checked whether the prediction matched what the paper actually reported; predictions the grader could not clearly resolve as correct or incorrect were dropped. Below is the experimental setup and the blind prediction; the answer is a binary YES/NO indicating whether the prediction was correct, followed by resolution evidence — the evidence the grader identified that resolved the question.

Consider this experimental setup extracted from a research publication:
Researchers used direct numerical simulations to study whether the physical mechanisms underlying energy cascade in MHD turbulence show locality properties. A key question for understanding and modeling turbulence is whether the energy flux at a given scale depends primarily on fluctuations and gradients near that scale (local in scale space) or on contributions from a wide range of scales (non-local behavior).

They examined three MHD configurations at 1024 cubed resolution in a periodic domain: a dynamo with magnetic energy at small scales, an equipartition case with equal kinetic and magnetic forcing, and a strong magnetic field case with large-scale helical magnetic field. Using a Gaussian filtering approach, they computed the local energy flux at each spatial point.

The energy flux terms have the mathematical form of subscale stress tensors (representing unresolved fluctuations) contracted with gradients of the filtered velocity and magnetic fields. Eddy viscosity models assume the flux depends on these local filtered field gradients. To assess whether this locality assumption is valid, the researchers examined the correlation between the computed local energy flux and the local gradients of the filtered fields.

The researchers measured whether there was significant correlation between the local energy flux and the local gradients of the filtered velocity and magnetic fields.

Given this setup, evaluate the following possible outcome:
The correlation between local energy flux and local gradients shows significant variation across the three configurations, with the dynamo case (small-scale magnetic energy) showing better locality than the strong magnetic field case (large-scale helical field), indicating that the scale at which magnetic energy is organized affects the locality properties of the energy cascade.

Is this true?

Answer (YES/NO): YES